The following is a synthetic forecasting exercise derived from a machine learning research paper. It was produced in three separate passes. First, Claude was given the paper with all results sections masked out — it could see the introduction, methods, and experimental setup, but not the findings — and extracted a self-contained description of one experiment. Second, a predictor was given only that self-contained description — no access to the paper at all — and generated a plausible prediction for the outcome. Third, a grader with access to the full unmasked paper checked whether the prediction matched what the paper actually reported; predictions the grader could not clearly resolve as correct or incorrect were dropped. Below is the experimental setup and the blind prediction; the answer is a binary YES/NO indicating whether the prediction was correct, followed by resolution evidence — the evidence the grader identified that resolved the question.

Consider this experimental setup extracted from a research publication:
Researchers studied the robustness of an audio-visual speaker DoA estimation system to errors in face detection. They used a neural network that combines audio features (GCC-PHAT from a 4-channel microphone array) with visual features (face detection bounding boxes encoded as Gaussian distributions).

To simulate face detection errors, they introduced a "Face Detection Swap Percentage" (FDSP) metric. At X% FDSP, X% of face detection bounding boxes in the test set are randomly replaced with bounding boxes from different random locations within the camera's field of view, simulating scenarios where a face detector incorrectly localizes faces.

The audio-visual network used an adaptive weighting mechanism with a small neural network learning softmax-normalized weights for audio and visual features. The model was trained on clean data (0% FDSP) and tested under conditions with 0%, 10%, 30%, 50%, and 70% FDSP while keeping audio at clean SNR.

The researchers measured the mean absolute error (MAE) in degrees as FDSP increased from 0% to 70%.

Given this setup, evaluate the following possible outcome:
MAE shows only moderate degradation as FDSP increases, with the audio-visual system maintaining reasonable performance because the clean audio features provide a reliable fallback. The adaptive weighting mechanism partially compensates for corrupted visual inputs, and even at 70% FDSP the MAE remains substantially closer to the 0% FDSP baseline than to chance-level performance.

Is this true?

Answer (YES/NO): YES